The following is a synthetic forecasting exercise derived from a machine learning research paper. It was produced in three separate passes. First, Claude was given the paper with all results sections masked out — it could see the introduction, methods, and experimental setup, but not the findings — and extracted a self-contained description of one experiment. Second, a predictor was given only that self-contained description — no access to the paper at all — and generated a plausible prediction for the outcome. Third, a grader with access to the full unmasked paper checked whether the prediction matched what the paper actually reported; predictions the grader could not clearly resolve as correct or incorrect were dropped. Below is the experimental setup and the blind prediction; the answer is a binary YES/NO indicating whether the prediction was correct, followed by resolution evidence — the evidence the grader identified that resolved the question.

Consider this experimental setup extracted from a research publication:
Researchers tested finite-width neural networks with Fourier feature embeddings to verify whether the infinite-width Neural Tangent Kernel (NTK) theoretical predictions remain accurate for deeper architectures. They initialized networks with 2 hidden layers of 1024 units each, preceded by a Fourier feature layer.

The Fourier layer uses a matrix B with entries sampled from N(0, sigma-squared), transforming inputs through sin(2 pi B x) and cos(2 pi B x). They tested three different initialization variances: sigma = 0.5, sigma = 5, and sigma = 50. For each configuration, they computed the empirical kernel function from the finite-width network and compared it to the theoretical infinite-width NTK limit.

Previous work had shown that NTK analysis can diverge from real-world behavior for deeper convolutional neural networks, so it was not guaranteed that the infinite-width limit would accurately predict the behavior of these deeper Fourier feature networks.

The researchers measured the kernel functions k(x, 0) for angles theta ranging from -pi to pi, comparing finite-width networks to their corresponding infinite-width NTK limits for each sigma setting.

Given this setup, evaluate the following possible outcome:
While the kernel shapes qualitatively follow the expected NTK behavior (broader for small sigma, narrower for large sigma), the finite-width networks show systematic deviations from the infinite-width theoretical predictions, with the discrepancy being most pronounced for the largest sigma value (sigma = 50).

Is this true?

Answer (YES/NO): NO